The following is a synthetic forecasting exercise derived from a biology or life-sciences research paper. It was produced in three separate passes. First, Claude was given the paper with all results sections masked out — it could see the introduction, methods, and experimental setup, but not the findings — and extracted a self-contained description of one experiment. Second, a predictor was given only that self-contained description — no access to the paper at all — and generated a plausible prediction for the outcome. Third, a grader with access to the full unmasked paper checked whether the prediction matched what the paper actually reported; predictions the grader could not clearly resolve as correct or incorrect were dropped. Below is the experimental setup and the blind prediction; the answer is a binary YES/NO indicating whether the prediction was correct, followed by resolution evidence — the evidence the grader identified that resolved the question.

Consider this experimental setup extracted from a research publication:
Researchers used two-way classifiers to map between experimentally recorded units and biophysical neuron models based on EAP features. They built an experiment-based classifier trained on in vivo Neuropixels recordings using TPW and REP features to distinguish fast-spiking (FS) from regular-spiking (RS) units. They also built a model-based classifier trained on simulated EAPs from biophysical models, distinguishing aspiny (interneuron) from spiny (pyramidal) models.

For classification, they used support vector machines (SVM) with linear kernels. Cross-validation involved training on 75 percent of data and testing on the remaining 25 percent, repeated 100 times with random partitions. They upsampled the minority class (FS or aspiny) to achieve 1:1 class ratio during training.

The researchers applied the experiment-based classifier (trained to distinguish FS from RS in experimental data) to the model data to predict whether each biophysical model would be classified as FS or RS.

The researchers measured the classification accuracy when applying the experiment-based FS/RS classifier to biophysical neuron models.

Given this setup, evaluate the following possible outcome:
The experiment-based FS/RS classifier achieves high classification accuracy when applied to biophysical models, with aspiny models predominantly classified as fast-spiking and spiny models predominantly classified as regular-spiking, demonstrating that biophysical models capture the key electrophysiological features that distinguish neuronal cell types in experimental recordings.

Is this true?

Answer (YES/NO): YES